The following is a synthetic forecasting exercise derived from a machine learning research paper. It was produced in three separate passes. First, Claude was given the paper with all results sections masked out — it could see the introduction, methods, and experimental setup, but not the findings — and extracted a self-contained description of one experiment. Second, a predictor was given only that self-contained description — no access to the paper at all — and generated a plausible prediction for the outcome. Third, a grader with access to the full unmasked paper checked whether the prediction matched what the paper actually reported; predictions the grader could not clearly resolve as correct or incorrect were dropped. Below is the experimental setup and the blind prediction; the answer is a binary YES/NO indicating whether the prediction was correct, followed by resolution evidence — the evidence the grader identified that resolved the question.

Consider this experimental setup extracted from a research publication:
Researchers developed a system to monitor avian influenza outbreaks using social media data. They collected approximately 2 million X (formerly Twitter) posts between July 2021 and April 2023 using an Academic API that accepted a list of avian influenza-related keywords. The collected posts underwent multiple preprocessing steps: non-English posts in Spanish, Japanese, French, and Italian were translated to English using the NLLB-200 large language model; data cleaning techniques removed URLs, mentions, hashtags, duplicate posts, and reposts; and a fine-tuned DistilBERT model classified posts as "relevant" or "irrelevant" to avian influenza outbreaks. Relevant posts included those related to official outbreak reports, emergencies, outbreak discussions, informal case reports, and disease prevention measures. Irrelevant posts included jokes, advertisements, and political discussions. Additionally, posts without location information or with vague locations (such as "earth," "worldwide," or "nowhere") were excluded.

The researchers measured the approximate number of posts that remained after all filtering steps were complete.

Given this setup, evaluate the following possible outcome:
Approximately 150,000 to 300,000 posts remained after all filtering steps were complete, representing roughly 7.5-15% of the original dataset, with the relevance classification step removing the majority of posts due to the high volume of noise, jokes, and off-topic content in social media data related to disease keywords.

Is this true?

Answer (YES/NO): YES